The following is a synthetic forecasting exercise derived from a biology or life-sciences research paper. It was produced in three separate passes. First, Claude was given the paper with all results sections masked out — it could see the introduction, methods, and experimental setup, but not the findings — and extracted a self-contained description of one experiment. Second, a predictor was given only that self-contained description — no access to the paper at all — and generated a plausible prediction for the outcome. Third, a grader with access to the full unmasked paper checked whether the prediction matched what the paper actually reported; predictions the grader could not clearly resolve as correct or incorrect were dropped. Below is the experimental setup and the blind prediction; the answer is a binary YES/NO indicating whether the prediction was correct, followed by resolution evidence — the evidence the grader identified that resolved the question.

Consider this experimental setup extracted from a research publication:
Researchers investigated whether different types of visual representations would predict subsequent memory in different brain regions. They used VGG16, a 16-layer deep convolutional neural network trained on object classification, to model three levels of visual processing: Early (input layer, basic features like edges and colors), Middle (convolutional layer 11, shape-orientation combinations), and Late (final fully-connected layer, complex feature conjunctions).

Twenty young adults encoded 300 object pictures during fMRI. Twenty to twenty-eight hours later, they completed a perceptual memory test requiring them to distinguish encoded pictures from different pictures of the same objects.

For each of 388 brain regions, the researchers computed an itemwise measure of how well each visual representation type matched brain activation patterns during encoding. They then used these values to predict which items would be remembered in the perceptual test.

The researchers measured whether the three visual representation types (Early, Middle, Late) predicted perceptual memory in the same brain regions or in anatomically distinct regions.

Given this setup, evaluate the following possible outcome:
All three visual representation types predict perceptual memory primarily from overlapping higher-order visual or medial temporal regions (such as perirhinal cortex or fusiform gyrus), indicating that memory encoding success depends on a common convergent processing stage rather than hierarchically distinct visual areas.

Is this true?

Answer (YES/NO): NO